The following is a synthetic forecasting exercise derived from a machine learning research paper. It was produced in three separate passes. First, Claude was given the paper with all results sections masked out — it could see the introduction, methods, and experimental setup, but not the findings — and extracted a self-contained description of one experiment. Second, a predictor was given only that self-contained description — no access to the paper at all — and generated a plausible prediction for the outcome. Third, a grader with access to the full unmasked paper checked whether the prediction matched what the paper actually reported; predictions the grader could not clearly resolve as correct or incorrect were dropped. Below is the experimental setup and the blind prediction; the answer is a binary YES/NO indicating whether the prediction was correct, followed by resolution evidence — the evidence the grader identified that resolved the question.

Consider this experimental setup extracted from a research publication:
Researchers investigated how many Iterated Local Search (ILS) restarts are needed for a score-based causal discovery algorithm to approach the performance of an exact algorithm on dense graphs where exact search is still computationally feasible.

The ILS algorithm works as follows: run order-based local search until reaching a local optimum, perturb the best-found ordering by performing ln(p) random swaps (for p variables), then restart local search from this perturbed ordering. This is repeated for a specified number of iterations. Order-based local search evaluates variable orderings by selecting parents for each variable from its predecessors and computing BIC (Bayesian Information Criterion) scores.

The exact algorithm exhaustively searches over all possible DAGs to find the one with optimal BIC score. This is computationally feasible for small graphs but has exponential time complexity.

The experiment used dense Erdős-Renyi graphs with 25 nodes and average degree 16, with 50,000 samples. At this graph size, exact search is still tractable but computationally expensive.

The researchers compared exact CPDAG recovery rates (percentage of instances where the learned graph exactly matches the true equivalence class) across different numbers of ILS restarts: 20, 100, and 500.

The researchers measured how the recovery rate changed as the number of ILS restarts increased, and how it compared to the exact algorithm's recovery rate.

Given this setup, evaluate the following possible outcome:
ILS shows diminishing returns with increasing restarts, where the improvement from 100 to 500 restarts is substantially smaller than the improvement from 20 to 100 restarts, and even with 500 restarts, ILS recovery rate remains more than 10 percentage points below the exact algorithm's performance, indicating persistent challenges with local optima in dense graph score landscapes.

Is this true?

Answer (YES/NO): NO